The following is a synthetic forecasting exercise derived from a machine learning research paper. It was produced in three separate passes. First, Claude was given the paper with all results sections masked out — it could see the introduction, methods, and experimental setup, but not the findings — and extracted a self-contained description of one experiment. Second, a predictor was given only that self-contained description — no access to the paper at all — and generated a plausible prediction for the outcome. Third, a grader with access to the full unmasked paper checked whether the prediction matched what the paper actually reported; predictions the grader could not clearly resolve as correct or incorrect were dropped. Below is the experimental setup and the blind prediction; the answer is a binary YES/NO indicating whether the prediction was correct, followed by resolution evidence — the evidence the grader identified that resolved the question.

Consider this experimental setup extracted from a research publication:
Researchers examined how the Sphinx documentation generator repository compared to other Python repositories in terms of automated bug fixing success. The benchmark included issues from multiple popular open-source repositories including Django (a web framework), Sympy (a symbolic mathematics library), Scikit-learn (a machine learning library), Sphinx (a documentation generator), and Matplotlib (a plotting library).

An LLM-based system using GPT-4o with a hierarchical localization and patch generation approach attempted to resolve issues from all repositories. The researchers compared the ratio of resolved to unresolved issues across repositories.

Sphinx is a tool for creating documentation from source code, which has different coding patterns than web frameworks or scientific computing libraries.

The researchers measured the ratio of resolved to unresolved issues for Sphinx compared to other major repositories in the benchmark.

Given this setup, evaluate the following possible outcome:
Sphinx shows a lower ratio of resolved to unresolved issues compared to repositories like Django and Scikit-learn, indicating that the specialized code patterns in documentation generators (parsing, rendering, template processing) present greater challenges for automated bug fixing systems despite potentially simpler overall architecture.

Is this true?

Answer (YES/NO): NO